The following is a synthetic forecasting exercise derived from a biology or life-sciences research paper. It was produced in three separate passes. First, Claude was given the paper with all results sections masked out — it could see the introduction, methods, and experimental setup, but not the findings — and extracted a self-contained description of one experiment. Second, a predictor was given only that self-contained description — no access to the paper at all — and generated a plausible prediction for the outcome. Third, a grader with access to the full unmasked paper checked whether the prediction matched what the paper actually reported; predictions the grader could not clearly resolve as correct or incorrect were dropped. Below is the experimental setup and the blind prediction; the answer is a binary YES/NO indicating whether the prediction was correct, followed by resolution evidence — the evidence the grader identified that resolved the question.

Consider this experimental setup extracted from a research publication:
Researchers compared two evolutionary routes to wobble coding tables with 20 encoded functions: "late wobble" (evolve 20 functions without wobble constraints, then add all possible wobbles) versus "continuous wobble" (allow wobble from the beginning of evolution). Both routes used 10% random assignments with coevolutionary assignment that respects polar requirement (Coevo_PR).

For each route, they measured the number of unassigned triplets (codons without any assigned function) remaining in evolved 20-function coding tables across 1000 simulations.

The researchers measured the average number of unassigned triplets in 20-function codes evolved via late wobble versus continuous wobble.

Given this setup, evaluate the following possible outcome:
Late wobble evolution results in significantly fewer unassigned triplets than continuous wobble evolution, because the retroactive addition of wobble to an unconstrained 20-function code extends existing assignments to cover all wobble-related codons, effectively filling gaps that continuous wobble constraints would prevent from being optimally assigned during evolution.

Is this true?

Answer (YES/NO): YES